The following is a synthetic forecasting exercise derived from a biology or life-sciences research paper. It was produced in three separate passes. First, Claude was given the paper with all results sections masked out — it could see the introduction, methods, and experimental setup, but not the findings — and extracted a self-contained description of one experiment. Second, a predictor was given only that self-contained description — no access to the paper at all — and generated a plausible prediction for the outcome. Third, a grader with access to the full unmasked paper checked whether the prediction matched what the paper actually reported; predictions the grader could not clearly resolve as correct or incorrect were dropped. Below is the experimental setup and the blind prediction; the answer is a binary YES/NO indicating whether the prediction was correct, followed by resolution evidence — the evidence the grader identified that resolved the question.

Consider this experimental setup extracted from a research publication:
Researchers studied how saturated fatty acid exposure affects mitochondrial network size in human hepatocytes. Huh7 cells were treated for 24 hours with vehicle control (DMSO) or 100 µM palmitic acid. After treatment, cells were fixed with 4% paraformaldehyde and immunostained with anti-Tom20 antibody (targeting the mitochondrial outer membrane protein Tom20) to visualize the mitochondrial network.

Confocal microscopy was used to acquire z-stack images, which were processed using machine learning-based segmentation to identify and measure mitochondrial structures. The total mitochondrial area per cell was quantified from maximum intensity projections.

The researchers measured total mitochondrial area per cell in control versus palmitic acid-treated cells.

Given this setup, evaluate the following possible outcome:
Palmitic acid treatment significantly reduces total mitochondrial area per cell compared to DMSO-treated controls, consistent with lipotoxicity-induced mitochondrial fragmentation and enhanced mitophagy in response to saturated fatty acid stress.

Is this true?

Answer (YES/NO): YES